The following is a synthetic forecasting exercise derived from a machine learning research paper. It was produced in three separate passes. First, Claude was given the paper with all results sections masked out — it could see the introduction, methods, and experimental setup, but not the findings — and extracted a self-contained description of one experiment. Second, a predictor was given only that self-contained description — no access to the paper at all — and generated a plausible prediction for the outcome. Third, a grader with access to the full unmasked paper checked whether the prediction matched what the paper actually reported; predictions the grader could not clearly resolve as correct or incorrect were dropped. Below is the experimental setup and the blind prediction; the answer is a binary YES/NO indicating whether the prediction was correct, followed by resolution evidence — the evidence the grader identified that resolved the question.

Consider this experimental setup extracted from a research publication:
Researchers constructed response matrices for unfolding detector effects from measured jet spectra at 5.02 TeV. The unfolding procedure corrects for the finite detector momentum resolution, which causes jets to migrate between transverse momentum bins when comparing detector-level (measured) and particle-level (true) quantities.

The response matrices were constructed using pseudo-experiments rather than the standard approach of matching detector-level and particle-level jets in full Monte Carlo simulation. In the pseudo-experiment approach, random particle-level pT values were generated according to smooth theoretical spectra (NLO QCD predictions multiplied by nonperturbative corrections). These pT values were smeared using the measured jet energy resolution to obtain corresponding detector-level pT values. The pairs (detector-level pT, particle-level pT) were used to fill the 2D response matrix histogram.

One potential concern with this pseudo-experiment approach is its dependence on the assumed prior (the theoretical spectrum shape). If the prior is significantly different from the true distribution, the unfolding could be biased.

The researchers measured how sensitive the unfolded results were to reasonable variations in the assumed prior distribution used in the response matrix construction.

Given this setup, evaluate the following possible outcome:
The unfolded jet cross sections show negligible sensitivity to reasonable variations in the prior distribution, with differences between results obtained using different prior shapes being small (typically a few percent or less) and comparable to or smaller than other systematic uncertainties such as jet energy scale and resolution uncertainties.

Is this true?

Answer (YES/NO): YES